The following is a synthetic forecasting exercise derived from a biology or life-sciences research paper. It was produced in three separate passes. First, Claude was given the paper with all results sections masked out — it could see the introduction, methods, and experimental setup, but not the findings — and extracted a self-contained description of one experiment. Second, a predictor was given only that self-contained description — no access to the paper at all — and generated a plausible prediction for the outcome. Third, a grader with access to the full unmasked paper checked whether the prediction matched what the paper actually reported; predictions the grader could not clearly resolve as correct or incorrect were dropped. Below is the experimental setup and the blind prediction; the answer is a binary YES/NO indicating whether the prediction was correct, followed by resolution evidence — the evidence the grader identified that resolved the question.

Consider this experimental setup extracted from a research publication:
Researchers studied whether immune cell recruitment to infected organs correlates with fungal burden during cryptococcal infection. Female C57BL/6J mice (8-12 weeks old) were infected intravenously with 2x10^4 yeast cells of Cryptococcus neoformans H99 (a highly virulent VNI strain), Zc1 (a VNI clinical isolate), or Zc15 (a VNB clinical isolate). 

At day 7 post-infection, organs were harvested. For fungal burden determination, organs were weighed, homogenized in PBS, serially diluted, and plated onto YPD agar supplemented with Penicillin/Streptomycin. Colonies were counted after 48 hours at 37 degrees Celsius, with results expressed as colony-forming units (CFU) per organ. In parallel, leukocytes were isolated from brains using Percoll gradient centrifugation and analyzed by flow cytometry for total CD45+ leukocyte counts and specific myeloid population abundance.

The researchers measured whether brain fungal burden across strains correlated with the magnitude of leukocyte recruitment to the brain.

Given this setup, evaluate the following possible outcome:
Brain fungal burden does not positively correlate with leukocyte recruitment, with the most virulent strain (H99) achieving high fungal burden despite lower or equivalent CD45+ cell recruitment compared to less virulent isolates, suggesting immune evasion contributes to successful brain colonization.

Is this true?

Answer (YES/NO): NO